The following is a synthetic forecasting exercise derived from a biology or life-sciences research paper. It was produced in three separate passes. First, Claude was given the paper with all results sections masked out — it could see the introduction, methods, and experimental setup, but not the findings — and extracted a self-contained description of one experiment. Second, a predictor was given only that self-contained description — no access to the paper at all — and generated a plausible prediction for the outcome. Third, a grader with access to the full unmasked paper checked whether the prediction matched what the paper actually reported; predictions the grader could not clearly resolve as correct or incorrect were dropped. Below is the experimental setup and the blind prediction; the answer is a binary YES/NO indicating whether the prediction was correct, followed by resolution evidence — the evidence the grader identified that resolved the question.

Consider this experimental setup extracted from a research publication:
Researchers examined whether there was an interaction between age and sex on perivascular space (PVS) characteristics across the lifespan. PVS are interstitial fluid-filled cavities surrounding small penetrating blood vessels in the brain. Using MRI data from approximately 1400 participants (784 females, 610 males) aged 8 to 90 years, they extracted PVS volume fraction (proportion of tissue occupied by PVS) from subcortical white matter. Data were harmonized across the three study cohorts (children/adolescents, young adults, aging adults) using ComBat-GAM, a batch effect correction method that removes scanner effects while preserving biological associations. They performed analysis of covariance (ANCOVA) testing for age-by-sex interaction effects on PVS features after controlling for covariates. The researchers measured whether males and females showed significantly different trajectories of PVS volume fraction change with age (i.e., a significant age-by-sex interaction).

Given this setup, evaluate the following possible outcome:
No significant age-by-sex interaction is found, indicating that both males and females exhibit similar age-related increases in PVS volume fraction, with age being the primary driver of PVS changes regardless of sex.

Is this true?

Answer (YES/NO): NO